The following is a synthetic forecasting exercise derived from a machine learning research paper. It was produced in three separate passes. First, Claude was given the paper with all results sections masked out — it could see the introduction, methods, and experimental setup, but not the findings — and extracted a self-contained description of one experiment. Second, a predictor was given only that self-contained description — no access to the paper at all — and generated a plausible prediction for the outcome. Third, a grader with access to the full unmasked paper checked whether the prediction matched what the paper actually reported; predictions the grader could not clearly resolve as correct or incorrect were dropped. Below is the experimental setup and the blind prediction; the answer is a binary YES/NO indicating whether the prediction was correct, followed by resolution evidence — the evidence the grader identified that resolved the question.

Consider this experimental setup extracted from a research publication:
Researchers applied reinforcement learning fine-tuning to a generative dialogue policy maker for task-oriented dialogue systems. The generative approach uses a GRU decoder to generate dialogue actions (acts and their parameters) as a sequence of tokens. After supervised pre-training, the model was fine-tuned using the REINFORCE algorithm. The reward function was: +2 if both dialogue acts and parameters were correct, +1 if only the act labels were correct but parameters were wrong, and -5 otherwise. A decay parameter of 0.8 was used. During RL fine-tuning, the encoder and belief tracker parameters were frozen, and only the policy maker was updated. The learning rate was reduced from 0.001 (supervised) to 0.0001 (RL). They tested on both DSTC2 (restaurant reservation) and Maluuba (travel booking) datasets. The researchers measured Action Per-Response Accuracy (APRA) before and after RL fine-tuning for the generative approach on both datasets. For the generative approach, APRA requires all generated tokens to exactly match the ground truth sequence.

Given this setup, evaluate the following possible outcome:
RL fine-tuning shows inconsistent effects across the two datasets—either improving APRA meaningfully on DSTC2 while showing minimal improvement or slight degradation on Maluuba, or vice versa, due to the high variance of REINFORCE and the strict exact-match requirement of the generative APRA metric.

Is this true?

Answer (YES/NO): NO